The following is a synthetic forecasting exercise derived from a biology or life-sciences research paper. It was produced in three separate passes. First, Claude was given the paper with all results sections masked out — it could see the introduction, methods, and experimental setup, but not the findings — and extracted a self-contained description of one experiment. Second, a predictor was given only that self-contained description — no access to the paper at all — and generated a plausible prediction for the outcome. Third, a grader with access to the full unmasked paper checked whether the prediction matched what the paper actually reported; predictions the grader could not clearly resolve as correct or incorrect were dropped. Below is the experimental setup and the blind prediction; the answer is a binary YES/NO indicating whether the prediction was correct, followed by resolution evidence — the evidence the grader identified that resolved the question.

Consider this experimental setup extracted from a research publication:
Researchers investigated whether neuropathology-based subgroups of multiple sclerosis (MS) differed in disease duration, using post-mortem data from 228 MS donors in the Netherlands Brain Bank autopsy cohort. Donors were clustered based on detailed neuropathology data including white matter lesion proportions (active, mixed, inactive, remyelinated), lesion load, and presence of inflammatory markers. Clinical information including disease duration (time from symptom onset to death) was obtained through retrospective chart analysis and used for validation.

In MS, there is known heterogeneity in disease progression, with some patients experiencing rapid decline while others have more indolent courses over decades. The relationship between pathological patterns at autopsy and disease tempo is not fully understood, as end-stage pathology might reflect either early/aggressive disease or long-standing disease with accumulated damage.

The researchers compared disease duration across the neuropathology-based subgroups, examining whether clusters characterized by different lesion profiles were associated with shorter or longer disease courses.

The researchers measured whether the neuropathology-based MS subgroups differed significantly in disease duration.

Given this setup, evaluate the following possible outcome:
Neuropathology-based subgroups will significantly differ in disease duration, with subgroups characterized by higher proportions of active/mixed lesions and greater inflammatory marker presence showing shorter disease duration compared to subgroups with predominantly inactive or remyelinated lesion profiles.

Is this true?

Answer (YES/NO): YES